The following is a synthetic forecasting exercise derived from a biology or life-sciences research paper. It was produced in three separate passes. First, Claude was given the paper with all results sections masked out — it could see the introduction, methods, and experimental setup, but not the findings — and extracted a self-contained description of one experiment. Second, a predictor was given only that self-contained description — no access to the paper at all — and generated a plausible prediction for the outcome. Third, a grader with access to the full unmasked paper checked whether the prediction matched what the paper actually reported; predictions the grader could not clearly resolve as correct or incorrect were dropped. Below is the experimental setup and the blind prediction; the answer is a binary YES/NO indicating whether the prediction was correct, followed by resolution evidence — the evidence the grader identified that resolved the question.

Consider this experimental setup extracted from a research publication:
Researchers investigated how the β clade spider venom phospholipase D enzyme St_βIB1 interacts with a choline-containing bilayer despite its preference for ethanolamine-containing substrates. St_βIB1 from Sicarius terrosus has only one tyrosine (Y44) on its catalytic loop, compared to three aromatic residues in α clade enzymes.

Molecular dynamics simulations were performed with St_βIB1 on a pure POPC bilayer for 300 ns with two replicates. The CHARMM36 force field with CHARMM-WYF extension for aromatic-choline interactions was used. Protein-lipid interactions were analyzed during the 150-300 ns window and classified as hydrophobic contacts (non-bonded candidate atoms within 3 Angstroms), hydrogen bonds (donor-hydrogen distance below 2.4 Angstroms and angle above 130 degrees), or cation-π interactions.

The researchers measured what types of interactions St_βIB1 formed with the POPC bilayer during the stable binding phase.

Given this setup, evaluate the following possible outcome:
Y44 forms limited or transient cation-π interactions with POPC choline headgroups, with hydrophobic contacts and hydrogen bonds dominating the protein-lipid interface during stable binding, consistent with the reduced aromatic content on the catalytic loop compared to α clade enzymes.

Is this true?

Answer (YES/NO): NO